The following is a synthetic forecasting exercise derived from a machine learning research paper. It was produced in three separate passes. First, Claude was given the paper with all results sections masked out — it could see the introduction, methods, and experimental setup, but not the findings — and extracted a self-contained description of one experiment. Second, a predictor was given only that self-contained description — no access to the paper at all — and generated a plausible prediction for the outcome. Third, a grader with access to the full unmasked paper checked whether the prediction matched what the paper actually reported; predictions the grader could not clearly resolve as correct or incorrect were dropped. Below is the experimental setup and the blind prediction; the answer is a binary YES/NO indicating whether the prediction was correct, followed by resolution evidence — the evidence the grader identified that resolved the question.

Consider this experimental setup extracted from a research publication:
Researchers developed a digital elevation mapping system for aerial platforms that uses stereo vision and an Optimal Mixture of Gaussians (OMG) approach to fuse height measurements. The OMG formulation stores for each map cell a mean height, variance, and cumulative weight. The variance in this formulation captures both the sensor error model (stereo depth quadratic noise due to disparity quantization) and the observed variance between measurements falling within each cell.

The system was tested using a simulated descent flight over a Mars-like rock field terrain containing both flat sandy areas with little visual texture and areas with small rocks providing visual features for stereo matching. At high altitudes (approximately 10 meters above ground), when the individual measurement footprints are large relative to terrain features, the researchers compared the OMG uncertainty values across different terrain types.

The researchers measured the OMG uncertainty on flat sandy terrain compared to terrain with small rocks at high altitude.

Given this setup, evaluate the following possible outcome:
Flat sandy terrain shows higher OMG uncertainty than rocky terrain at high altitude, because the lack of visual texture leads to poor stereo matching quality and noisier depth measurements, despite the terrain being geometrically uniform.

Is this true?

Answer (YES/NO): YES